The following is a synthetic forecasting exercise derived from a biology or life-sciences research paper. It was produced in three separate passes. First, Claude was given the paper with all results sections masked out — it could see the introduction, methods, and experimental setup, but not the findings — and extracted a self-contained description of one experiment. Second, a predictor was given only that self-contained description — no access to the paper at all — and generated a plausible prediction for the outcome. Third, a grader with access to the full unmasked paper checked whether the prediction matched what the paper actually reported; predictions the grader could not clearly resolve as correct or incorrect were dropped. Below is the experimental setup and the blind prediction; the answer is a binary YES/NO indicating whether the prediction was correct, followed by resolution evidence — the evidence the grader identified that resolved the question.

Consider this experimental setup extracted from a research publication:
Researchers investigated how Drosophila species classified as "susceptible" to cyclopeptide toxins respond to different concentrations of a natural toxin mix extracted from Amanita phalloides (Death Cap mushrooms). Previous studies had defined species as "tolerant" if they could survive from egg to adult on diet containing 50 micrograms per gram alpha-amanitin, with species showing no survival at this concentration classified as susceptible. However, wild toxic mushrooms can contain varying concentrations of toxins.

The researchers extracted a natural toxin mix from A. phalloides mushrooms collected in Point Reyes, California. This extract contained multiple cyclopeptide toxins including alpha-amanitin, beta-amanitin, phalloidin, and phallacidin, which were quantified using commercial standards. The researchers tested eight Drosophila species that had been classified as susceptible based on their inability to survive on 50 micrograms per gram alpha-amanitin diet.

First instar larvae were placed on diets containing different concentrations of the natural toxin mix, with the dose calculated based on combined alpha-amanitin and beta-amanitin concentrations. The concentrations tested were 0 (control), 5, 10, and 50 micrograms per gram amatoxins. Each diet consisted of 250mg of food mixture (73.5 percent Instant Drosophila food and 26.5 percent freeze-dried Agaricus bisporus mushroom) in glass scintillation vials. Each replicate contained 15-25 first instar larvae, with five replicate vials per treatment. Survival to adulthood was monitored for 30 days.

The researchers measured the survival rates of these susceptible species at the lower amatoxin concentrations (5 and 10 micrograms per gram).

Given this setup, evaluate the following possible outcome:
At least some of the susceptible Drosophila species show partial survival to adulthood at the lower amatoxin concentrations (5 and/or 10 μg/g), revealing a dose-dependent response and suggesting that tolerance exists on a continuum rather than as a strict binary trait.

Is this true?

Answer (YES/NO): YES